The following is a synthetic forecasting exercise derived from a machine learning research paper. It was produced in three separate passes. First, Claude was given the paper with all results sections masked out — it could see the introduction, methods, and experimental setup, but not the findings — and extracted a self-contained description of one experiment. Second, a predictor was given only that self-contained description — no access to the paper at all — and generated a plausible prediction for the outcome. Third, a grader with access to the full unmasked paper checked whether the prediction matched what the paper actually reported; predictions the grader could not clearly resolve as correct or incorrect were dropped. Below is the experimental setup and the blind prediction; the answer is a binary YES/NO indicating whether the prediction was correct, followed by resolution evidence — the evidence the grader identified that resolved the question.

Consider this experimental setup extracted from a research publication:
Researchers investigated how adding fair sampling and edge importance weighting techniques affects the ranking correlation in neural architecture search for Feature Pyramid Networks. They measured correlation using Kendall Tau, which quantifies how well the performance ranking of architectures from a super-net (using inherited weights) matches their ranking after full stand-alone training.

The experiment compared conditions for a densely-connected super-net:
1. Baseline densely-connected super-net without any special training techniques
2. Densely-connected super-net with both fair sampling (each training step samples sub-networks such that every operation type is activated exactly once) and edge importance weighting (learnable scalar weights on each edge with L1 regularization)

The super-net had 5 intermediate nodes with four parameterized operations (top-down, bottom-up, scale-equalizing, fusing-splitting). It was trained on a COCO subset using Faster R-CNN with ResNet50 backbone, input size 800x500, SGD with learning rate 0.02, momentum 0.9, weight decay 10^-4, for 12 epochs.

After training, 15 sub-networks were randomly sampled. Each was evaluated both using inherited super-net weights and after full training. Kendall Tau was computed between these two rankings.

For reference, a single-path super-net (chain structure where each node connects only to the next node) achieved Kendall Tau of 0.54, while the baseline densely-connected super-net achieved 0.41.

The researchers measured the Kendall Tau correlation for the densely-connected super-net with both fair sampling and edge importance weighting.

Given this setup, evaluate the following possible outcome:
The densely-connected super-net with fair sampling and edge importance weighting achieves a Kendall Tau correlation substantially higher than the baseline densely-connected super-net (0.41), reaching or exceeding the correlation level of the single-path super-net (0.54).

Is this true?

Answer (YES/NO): YES